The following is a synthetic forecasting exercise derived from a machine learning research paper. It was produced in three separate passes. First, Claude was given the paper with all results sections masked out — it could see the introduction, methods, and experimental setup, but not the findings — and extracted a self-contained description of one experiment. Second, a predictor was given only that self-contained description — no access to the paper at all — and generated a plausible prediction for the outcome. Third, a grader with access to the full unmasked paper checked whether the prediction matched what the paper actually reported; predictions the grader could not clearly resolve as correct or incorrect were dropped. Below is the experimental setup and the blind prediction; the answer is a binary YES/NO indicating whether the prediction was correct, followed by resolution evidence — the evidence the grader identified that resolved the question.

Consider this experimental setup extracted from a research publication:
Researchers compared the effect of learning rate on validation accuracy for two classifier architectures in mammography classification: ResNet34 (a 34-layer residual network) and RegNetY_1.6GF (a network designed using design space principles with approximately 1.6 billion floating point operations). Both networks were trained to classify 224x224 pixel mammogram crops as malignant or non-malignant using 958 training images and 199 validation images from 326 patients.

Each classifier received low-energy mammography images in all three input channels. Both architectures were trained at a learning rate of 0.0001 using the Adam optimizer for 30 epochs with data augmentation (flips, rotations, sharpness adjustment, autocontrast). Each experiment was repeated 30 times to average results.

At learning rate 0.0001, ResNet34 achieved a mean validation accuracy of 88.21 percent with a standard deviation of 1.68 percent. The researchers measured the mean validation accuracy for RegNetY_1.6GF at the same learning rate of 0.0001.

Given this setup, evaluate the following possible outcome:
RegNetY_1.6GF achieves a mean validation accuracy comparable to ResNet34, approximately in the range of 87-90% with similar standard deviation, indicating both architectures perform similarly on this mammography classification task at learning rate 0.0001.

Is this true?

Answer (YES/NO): YES